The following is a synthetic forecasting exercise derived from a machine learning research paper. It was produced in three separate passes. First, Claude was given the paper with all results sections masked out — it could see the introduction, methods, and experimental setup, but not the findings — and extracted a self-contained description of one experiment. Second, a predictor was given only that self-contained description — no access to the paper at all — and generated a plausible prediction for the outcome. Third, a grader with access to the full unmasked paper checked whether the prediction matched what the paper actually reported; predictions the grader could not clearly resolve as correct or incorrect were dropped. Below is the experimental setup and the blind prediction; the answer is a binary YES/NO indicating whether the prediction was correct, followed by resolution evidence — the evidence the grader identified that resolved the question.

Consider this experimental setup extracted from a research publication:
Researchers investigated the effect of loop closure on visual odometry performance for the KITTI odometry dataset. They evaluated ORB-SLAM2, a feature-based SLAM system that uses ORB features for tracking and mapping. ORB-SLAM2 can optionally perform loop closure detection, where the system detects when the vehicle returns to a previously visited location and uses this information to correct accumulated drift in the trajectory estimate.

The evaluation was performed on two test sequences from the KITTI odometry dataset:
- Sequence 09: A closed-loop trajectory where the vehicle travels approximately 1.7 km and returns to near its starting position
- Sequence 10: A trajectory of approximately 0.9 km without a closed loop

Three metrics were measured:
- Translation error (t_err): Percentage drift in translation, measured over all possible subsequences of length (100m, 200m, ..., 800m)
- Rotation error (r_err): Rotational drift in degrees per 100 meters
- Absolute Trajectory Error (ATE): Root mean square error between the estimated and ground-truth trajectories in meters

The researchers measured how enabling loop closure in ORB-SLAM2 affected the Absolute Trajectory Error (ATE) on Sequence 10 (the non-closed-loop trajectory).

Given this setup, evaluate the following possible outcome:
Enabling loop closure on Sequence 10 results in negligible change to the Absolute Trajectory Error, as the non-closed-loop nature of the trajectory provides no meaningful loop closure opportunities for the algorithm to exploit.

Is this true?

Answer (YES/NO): NO